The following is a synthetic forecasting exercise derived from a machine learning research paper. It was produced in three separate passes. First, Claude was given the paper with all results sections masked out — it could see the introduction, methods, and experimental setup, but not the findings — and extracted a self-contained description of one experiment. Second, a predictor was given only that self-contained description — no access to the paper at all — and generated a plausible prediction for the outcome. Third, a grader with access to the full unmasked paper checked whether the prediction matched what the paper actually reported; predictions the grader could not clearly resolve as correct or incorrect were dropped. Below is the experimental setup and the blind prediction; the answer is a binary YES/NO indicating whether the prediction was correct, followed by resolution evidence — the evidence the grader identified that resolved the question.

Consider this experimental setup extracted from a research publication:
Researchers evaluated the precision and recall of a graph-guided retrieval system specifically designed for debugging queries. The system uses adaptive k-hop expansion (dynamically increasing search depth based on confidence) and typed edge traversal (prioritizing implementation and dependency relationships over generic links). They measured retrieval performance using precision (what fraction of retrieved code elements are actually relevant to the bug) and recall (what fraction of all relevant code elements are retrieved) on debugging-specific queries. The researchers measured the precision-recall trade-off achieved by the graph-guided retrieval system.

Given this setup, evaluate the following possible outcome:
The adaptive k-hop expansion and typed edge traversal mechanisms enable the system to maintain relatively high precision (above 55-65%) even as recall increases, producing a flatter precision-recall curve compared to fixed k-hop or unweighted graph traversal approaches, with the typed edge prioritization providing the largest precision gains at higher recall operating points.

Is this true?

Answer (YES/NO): NO